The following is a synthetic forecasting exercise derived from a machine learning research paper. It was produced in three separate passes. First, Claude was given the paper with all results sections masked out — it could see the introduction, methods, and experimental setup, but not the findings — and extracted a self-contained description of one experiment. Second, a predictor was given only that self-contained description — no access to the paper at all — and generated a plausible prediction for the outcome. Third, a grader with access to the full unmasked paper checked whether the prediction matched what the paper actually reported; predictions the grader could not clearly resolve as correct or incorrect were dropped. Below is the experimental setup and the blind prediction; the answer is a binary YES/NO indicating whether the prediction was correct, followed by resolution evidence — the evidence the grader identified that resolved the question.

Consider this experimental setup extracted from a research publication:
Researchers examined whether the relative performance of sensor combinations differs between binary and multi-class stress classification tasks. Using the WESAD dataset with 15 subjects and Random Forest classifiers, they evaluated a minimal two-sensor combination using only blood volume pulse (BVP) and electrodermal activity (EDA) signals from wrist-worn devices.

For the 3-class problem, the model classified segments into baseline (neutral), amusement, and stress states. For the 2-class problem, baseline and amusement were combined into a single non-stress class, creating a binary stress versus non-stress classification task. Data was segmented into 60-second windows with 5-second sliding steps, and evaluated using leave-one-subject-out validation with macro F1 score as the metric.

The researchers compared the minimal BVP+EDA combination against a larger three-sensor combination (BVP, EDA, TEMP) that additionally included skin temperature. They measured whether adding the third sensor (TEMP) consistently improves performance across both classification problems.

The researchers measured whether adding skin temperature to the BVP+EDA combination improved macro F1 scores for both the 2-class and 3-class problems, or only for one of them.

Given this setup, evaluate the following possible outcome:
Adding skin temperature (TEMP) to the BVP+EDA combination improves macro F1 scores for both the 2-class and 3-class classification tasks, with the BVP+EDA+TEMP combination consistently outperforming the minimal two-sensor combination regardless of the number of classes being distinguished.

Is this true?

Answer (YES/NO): NO